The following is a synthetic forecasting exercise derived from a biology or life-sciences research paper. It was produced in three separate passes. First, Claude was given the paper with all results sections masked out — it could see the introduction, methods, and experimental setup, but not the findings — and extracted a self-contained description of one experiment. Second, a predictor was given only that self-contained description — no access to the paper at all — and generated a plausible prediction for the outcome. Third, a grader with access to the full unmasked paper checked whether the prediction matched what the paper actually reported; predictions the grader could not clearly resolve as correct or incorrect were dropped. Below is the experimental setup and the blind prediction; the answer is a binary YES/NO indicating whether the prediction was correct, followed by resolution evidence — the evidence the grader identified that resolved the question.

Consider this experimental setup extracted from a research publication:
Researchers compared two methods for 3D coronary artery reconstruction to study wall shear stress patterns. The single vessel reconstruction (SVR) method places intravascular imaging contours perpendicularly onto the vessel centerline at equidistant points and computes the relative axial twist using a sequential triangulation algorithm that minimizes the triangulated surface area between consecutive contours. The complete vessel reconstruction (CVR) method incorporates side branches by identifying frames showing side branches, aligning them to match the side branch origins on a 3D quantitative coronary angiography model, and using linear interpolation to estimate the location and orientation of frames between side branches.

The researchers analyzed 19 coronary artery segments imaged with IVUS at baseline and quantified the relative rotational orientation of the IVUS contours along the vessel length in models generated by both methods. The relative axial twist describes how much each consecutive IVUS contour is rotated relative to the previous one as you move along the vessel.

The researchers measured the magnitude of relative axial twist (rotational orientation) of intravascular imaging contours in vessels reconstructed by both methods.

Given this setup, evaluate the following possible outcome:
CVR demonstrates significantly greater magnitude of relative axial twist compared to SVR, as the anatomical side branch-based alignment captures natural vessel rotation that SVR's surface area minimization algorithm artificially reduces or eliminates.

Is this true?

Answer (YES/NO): YES